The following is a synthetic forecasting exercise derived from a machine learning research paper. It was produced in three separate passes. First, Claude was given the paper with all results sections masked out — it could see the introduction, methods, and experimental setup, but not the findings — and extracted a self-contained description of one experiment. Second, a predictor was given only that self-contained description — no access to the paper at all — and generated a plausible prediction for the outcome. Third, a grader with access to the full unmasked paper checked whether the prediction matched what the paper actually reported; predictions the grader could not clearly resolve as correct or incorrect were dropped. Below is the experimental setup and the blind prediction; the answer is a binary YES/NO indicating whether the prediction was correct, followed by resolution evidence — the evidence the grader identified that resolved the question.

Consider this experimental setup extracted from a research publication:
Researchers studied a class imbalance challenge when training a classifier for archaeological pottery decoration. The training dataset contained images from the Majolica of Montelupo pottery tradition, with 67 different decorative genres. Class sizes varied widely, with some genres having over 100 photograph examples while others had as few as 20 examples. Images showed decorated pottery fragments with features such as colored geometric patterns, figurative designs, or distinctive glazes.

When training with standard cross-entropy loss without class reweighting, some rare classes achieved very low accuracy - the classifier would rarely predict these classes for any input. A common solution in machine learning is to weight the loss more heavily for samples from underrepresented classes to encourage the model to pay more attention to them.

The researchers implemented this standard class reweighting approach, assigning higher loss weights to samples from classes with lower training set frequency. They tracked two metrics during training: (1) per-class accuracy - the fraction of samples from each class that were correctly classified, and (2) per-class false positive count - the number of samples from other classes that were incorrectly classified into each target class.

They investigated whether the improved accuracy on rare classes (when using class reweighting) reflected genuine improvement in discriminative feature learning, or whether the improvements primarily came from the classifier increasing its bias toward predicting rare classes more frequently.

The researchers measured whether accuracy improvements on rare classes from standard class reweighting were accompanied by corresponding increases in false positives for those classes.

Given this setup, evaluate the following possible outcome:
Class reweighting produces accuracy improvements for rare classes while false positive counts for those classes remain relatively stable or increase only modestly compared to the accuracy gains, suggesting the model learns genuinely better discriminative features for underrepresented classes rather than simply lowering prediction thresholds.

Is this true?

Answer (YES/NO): NO